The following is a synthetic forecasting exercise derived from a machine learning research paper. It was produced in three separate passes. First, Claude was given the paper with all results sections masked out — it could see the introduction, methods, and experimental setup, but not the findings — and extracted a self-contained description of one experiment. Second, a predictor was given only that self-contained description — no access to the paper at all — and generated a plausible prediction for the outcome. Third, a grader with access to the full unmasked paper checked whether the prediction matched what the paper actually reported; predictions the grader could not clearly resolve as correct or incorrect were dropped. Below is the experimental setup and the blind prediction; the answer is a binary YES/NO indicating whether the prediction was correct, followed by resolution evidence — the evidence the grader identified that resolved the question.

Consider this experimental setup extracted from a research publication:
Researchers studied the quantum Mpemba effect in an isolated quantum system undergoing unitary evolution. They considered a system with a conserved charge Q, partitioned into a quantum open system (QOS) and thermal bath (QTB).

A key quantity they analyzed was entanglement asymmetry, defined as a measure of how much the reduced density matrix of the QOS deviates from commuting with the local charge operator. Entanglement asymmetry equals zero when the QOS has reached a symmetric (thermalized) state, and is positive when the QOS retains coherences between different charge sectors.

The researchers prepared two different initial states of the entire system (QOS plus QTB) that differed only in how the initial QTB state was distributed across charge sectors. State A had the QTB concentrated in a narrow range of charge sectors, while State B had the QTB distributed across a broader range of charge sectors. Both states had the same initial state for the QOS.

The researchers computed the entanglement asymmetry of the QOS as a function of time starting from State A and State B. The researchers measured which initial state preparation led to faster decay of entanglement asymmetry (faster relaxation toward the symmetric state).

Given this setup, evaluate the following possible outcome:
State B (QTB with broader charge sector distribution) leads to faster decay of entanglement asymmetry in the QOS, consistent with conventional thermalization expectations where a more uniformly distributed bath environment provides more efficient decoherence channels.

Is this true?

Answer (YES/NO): NO